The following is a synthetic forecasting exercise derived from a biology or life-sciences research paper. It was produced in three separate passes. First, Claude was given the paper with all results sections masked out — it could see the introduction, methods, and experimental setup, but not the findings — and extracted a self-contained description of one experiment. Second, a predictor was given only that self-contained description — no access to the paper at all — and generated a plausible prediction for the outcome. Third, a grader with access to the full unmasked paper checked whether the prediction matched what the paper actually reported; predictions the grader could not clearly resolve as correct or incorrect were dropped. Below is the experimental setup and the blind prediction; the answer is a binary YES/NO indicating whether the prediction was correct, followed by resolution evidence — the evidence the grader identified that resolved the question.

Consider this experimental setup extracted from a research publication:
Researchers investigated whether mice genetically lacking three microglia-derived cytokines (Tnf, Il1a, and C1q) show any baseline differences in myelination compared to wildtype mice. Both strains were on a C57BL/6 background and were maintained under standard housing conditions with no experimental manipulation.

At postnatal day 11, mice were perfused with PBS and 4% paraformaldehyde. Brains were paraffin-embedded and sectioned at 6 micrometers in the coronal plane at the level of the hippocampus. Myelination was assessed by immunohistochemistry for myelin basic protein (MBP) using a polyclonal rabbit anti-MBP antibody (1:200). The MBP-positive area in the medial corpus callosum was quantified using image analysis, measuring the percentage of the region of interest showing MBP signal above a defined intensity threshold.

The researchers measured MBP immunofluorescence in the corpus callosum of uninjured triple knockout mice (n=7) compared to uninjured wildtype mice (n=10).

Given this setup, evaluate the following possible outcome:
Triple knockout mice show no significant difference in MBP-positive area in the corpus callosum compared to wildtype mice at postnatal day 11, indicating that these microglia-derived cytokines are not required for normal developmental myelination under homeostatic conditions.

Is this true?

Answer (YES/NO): YES